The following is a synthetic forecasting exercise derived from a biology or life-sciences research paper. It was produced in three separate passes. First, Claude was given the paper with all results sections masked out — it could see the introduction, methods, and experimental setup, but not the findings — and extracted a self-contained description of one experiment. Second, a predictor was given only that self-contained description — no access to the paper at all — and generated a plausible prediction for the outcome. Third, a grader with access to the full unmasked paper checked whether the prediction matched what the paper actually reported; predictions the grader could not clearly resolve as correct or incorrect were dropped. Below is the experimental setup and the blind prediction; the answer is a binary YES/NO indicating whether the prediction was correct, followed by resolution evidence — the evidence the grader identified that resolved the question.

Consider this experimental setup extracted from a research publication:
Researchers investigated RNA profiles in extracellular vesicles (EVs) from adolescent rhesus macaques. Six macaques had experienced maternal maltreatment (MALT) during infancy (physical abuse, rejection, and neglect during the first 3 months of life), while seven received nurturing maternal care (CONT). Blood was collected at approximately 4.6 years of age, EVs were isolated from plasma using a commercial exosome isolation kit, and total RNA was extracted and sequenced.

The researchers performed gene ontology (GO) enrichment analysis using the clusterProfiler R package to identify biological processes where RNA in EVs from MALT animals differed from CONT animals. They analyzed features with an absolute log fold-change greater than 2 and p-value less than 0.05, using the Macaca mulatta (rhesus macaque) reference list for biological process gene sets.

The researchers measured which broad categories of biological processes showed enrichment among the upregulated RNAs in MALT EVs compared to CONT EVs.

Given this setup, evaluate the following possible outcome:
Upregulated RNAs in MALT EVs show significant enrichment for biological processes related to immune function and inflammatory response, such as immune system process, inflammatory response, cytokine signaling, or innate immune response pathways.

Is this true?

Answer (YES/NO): NO